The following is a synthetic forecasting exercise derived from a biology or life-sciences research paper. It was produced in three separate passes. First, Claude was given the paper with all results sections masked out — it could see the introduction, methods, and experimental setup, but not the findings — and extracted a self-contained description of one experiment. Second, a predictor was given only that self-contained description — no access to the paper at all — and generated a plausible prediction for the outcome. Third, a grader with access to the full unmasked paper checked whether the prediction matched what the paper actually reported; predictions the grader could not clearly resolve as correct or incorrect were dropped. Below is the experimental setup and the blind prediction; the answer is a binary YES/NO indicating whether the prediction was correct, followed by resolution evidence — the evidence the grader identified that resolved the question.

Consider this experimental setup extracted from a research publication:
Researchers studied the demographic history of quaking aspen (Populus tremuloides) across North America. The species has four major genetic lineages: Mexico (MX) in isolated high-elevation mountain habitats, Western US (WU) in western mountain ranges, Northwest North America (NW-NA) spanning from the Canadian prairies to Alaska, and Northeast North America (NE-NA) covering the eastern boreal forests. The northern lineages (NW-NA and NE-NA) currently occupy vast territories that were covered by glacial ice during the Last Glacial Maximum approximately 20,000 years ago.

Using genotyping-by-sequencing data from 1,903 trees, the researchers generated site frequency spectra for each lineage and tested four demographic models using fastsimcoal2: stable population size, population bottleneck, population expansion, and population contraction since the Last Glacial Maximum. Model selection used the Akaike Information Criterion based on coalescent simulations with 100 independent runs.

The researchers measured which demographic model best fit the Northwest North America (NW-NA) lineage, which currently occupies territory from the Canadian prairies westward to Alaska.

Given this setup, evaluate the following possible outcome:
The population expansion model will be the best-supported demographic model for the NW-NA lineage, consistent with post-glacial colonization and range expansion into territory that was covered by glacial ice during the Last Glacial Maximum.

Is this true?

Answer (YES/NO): YES